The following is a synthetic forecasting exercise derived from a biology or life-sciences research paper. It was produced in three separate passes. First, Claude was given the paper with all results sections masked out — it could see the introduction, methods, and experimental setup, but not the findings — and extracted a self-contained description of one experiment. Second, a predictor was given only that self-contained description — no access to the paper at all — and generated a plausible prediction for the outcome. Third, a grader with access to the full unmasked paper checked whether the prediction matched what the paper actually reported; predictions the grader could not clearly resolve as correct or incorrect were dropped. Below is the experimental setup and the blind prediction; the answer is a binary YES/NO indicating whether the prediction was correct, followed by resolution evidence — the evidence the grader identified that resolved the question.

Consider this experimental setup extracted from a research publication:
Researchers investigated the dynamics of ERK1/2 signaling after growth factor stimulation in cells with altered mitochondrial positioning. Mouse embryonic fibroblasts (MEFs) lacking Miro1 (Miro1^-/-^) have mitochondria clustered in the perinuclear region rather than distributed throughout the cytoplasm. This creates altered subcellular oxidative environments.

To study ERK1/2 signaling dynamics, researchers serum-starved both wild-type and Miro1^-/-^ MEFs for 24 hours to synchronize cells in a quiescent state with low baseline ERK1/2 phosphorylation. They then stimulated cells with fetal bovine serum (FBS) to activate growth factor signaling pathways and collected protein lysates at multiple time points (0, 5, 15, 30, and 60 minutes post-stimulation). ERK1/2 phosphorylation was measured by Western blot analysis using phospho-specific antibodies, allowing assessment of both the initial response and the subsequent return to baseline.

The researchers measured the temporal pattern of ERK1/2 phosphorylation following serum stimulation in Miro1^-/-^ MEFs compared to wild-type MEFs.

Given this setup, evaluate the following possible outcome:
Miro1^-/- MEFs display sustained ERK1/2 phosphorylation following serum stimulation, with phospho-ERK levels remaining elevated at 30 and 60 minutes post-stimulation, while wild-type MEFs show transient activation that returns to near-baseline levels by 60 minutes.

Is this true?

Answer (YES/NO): NO